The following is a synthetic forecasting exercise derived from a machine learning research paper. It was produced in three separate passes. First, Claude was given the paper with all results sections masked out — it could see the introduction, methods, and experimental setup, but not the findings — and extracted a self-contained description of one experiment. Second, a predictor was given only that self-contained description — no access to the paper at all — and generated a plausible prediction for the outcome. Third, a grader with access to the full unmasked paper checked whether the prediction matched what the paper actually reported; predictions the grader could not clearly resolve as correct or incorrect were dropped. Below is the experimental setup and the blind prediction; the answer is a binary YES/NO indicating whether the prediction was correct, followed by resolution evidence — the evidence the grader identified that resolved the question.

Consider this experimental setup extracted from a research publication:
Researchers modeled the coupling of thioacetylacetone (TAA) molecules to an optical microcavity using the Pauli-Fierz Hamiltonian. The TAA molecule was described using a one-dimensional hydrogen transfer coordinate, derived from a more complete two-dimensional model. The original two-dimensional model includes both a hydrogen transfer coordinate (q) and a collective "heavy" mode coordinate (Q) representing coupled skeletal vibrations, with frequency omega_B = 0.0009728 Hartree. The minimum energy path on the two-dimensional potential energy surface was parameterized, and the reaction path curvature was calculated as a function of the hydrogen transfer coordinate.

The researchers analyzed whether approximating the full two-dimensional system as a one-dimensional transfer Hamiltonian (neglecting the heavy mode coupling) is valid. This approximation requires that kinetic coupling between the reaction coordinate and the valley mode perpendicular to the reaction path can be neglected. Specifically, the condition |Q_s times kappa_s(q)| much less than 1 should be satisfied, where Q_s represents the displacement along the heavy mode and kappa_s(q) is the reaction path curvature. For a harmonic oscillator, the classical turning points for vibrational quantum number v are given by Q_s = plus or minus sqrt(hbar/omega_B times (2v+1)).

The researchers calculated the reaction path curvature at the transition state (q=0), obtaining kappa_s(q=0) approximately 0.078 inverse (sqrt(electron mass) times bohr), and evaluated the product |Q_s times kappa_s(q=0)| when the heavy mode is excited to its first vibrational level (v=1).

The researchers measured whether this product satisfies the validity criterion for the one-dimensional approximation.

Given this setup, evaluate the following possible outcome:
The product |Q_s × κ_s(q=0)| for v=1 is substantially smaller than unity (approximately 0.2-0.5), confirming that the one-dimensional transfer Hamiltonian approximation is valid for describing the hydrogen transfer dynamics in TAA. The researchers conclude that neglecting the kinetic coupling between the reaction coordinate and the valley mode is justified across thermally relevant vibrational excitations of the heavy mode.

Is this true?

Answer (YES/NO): NO